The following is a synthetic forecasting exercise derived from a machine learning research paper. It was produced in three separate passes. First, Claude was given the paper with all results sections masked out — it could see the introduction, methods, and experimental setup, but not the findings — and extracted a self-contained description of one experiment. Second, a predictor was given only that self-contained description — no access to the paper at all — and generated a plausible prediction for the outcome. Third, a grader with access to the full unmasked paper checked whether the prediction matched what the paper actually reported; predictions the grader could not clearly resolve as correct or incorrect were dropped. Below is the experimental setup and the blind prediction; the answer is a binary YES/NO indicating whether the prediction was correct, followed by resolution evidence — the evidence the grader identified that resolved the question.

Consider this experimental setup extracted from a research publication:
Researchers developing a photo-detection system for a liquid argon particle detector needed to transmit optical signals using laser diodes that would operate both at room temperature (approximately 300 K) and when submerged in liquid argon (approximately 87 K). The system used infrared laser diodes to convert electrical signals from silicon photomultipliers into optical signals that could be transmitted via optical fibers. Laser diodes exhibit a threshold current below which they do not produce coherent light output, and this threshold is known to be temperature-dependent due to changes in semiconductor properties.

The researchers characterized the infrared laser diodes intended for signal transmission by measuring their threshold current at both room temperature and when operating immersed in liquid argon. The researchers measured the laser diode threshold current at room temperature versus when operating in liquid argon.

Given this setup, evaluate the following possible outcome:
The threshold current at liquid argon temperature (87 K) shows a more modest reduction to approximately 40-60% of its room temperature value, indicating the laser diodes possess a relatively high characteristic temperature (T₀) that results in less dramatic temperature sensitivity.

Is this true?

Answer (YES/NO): NO